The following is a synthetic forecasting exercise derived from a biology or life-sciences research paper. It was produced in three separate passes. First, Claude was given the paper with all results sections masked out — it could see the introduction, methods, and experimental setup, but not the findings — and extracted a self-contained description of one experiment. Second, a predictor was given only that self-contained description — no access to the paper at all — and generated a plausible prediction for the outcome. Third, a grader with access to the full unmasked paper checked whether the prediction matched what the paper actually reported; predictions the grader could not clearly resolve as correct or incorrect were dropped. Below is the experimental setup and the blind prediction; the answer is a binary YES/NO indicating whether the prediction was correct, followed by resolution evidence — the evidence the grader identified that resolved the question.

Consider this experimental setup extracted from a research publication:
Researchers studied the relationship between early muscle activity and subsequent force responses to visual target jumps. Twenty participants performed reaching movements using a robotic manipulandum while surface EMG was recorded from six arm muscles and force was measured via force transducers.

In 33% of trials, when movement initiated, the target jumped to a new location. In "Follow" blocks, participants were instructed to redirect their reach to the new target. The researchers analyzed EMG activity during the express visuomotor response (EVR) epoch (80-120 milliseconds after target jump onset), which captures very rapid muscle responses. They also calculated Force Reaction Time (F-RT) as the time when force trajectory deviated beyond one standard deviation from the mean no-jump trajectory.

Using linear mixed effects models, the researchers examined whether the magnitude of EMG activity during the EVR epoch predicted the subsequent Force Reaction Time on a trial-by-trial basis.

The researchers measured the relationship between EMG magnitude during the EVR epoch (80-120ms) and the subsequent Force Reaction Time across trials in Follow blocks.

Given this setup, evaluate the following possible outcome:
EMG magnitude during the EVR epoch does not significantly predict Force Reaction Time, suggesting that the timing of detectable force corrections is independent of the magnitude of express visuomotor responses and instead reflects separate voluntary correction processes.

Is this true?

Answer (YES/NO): NO